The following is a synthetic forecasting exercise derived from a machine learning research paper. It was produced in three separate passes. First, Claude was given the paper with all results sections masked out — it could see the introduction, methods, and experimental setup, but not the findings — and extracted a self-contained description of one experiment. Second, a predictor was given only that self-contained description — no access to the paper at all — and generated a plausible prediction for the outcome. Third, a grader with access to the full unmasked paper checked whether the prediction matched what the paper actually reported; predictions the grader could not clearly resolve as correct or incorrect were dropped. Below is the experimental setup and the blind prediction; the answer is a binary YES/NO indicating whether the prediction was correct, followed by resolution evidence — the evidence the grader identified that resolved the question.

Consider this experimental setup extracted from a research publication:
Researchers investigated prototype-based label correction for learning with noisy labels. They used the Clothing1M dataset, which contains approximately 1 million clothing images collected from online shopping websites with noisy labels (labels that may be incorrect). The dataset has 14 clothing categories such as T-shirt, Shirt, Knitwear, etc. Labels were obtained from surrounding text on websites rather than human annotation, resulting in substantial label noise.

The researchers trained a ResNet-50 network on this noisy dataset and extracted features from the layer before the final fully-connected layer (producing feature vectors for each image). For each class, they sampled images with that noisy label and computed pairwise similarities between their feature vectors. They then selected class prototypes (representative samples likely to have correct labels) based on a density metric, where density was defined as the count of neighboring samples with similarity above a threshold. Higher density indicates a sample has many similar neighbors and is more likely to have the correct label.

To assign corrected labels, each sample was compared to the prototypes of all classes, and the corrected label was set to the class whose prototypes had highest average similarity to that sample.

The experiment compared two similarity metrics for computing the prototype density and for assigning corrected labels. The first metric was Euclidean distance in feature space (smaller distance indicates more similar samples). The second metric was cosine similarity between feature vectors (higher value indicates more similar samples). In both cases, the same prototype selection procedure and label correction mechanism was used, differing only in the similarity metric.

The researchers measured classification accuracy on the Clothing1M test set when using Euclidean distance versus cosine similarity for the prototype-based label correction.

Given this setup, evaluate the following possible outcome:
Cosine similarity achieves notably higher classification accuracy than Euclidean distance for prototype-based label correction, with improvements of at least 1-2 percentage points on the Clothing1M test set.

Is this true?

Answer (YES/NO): NO